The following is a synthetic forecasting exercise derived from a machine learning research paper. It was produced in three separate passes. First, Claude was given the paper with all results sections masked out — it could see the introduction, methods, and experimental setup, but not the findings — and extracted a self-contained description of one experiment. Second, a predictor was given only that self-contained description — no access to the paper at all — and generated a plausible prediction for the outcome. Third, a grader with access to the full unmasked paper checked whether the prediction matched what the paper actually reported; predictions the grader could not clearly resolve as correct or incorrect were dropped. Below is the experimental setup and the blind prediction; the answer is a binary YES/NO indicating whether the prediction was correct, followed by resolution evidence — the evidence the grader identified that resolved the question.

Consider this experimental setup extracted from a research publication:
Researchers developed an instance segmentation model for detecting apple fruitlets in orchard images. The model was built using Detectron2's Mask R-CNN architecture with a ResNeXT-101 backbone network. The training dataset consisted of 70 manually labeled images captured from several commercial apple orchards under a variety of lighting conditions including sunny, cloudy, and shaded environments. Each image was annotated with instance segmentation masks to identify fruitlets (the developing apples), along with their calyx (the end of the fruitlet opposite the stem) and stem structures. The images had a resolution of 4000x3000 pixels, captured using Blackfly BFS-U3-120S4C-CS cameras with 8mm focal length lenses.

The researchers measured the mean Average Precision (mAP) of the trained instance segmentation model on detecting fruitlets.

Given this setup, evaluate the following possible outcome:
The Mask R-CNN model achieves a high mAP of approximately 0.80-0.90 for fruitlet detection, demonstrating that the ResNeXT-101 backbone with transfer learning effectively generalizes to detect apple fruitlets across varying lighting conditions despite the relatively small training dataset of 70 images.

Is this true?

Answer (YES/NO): NO